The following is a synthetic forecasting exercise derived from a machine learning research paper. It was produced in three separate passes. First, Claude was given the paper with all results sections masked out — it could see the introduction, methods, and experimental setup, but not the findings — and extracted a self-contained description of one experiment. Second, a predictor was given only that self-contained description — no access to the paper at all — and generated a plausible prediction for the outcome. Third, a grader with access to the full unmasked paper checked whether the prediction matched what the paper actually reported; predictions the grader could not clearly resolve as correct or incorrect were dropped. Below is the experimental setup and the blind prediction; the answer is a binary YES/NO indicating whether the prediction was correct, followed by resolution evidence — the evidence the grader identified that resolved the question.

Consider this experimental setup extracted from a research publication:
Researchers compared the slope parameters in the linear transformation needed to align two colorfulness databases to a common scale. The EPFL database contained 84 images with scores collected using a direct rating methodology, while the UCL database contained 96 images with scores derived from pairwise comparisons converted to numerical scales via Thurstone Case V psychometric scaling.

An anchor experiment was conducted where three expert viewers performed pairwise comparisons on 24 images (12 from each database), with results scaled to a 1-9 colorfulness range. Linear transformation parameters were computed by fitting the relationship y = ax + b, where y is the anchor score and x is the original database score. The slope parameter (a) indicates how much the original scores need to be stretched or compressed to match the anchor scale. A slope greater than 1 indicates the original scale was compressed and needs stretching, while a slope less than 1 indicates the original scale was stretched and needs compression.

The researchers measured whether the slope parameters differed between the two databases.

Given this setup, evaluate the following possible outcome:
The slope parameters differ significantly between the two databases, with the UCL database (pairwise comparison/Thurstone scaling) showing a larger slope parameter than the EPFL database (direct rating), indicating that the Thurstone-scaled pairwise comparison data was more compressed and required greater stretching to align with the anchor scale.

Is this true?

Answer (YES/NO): YES